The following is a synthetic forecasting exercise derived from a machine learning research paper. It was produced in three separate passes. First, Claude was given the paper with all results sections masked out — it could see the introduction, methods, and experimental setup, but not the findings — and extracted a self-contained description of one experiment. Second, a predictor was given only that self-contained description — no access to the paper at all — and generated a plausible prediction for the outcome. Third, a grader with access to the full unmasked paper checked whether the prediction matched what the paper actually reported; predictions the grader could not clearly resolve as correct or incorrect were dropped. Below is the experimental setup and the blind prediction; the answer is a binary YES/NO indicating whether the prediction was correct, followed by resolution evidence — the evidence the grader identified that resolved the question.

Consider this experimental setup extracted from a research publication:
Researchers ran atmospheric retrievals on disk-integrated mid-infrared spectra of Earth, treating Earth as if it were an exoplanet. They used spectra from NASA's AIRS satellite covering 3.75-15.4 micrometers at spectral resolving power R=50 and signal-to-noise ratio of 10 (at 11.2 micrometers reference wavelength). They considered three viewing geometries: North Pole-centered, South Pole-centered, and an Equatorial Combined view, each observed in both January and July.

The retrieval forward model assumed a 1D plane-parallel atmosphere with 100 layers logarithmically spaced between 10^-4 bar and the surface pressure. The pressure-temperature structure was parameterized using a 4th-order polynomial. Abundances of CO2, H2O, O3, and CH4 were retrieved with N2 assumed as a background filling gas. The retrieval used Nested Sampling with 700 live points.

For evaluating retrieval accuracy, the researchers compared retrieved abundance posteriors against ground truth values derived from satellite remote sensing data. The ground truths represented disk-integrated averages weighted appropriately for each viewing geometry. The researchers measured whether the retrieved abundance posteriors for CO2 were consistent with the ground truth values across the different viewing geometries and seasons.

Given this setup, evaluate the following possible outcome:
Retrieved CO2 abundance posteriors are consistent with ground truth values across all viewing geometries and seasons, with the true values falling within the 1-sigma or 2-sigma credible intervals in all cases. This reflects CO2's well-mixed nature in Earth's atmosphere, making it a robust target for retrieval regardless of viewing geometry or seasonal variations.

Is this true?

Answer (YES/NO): NO